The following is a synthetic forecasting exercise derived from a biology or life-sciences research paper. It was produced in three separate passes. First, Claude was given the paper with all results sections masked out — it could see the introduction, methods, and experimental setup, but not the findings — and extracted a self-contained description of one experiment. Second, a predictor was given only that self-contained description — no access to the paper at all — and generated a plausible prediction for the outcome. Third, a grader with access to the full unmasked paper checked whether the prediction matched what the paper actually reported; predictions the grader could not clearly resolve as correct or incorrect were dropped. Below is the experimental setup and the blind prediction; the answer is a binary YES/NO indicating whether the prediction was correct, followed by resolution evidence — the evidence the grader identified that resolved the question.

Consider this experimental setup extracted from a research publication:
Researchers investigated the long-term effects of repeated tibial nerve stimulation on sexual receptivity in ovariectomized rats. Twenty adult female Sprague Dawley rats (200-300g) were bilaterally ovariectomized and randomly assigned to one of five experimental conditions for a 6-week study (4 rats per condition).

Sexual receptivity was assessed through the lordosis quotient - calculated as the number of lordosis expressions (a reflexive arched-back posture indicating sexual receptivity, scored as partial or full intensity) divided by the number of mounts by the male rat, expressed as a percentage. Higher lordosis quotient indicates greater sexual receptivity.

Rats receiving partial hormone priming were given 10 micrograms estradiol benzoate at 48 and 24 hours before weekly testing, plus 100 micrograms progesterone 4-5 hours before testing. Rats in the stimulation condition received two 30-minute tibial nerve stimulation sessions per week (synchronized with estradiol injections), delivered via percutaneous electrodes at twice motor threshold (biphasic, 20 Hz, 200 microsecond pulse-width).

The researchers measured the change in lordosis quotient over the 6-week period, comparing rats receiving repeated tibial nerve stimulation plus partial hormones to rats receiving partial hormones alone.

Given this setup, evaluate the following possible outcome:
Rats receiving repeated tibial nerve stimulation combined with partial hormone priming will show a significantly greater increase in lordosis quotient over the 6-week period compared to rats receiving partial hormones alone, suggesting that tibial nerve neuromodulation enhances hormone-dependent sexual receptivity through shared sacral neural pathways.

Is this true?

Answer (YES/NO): NO